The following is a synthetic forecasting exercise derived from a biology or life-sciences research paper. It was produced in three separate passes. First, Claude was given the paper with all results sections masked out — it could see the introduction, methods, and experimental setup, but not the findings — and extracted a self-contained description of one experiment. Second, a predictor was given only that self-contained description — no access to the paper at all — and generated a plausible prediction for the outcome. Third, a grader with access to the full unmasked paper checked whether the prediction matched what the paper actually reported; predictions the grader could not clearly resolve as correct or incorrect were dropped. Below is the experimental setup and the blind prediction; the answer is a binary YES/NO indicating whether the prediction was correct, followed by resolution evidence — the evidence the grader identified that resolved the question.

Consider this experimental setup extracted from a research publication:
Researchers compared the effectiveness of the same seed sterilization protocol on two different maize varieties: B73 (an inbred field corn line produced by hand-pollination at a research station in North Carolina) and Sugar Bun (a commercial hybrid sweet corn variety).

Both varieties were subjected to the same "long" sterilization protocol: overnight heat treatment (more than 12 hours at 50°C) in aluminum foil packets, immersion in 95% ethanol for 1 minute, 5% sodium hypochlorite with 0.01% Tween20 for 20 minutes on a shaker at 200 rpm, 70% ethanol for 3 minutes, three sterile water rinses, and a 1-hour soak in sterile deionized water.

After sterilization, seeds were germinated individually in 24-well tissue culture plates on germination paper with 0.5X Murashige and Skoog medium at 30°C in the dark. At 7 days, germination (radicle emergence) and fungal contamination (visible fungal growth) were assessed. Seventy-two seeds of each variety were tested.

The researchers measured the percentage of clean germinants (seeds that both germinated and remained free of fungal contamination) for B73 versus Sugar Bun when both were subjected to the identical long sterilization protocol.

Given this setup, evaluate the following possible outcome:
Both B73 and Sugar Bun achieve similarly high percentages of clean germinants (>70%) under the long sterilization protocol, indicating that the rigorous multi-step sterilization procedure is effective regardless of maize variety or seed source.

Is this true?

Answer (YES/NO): NO